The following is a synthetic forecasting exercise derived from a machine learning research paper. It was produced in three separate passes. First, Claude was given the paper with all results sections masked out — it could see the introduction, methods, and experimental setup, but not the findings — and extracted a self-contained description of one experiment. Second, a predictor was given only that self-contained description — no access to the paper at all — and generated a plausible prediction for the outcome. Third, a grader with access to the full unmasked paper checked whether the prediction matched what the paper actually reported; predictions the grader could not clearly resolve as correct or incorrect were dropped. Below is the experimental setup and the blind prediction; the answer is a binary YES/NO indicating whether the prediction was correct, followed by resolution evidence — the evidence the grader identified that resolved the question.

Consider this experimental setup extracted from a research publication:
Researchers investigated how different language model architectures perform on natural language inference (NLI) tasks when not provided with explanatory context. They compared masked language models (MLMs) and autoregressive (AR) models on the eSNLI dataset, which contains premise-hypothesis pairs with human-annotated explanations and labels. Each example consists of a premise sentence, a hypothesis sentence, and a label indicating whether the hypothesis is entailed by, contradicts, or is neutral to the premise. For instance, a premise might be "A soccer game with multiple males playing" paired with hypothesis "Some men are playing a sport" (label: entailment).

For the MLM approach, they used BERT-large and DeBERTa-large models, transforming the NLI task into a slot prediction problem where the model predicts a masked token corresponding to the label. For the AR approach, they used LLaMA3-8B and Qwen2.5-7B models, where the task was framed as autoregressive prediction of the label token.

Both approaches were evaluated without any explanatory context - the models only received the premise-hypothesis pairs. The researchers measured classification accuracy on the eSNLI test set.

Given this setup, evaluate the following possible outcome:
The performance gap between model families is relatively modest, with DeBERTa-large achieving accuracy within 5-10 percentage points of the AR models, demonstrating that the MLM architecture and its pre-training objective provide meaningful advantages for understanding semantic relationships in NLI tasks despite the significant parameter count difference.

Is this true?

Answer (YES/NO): NO